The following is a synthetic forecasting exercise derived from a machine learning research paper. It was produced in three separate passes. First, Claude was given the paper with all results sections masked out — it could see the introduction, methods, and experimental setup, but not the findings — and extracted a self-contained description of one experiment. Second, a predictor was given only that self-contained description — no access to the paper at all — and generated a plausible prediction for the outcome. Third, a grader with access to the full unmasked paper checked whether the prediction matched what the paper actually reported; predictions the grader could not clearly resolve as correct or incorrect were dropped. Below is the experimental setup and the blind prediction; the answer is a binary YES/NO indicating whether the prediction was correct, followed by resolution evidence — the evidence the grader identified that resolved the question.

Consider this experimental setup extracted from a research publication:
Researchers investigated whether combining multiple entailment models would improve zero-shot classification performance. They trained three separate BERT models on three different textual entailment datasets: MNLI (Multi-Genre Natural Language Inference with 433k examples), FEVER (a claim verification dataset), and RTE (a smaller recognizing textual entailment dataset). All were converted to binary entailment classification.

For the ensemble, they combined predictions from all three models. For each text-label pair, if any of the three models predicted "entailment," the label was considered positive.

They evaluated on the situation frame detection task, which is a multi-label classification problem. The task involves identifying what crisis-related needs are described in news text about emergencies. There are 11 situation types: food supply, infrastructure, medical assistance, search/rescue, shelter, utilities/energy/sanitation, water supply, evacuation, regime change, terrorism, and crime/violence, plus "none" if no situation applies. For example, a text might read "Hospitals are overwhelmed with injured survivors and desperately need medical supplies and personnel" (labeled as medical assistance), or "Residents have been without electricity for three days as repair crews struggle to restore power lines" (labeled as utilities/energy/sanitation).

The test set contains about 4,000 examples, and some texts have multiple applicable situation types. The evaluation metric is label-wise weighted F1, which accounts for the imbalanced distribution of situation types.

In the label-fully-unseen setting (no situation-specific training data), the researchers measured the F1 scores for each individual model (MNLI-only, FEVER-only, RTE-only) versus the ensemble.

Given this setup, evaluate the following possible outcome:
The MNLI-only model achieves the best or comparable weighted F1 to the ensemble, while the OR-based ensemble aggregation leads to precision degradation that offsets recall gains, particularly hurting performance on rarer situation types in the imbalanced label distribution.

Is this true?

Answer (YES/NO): NO